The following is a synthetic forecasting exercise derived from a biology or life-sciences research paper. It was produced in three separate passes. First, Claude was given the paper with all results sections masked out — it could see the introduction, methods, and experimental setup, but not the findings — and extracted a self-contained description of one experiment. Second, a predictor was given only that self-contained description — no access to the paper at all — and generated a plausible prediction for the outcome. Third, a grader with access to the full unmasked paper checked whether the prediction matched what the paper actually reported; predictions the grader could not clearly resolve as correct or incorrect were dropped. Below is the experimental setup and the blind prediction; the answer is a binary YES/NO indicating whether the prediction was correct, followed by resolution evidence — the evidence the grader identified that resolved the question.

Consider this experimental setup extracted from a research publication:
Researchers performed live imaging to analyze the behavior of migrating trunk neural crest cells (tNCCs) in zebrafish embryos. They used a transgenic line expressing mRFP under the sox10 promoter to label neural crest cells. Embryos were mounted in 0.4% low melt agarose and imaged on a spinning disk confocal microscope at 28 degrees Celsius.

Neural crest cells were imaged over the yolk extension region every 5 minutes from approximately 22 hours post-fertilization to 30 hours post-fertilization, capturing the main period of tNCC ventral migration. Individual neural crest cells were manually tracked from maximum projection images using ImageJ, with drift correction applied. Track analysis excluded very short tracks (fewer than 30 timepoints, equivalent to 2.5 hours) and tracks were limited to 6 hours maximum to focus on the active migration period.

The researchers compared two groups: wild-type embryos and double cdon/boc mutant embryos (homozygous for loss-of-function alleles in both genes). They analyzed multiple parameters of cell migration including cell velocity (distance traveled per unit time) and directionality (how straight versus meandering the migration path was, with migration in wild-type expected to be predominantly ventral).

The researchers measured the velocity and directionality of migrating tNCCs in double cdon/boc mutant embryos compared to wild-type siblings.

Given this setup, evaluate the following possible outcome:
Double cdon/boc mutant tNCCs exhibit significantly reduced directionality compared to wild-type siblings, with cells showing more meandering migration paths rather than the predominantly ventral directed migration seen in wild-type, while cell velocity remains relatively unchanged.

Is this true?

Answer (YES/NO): YES